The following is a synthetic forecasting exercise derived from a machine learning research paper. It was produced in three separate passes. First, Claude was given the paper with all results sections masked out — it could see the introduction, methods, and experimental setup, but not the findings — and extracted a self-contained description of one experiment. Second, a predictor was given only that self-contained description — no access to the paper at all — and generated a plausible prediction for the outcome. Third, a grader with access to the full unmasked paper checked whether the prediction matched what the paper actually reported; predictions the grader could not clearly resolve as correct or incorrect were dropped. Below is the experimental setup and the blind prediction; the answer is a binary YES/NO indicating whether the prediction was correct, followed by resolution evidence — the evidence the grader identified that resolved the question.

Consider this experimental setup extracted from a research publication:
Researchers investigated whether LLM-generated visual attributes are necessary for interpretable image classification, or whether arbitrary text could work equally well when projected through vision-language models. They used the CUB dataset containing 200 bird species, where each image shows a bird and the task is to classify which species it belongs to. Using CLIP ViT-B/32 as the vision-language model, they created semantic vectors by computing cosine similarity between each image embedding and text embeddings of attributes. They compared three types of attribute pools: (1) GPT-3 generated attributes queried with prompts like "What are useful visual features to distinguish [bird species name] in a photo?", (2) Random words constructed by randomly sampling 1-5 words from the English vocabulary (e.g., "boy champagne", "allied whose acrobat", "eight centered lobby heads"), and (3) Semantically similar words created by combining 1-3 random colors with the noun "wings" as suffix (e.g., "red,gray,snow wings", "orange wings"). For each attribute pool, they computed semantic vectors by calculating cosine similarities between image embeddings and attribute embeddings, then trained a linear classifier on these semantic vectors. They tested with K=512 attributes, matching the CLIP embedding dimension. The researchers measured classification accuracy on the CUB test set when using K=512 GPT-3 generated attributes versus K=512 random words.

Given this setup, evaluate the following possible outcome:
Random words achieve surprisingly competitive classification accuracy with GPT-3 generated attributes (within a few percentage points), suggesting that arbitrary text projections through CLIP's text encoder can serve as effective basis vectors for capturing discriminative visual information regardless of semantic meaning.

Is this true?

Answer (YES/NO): YES